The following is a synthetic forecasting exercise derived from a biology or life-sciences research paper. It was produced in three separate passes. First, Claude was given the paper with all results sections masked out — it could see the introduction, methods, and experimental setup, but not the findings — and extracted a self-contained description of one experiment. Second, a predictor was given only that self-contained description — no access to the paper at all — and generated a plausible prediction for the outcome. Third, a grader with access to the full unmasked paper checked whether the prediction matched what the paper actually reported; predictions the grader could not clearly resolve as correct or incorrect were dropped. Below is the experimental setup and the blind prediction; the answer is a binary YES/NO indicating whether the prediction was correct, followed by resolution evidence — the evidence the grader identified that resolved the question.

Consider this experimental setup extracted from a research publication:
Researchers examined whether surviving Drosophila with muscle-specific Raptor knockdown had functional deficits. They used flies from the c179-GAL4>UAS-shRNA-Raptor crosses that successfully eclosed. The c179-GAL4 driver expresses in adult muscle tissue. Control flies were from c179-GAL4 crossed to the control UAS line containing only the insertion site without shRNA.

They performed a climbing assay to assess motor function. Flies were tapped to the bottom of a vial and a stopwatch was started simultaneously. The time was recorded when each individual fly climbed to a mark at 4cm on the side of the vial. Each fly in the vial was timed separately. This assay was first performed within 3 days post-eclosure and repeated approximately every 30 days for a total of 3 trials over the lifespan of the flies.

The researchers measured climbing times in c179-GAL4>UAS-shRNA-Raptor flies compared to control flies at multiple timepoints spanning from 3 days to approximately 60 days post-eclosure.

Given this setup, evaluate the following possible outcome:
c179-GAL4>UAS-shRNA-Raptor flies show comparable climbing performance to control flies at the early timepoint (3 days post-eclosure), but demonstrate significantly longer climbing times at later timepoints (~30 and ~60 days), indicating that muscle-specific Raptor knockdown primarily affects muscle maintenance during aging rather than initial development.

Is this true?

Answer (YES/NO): NO